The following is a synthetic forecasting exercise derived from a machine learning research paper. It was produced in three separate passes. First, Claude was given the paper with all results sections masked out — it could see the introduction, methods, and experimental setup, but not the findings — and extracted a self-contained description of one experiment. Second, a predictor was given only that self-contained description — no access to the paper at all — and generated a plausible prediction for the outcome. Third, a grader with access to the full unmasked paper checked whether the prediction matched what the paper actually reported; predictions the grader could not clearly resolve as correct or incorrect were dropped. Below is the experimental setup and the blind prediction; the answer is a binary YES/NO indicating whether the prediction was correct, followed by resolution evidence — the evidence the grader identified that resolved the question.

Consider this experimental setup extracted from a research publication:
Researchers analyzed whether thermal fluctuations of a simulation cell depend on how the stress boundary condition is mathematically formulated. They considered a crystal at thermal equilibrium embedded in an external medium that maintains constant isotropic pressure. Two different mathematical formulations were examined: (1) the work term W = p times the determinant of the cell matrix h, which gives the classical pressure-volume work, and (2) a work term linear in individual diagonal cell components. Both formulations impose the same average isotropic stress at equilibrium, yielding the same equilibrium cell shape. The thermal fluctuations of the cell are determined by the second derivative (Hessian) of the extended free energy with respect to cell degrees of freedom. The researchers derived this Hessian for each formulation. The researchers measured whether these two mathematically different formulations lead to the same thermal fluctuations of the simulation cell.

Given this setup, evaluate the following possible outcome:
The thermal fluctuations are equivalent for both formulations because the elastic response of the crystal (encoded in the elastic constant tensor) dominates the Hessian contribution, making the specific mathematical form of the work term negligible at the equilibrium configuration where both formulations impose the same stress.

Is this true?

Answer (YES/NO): NO